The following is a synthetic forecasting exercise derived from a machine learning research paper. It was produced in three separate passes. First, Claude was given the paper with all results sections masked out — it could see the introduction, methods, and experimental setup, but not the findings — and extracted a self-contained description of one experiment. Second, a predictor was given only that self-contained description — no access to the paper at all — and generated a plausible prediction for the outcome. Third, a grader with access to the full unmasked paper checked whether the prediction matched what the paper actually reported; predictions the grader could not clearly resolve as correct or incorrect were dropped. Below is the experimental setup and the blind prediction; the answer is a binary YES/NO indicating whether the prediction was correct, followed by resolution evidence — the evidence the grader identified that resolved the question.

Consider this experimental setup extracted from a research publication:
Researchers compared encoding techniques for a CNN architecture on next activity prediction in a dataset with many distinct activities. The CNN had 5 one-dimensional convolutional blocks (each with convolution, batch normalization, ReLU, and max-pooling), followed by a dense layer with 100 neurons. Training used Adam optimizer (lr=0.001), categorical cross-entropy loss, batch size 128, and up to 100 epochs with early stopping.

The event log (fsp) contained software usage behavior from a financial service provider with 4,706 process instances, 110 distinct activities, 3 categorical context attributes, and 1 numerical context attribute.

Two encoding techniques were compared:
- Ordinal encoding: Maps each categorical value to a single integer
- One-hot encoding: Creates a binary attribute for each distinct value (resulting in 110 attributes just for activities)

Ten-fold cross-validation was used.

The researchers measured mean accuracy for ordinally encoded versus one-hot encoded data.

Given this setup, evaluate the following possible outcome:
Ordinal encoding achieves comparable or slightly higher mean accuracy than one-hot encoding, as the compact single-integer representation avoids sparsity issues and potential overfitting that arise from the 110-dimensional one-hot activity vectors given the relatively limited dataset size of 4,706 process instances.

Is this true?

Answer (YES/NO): NO